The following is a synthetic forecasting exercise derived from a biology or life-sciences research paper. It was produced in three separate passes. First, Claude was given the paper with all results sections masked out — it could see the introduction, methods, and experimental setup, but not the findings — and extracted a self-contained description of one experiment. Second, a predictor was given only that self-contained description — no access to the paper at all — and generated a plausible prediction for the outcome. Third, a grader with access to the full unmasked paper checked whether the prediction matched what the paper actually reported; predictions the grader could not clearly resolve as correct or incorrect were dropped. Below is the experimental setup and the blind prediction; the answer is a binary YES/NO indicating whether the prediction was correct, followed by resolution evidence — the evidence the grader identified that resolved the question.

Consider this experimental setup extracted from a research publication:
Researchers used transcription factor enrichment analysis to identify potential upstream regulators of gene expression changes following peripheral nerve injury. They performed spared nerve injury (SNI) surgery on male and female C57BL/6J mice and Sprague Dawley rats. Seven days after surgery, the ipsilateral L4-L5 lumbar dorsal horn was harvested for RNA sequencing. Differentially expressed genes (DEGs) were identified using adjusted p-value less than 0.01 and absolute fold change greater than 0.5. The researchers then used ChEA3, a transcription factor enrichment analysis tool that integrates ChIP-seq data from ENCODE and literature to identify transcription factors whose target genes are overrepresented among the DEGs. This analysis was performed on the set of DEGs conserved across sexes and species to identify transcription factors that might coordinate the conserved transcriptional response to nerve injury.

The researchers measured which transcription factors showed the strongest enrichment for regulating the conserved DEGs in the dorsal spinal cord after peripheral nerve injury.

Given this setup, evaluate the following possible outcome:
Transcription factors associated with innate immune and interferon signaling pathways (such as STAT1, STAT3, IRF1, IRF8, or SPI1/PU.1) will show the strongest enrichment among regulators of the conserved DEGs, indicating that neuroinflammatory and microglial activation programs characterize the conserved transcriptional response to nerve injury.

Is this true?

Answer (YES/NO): YES